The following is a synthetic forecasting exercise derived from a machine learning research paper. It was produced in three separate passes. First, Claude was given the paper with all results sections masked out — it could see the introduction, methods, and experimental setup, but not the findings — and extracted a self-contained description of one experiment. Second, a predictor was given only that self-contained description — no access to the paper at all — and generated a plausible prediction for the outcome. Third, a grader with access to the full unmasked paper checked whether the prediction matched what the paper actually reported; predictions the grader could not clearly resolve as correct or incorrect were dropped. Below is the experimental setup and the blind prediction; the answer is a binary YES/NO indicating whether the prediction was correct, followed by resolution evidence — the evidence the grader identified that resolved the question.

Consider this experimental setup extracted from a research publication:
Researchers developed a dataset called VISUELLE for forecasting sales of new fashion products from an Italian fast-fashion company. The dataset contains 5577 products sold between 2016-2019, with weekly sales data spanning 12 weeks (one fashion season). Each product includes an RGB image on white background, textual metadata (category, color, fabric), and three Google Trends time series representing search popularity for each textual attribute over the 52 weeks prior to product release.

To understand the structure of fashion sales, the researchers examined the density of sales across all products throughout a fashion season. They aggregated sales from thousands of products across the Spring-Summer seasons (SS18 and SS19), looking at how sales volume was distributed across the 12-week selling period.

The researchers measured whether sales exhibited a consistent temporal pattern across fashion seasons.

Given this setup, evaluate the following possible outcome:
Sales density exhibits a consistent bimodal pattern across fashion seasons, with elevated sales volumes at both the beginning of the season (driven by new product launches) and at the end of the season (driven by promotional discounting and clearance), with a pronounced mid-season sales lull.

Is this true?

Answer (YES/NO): NO